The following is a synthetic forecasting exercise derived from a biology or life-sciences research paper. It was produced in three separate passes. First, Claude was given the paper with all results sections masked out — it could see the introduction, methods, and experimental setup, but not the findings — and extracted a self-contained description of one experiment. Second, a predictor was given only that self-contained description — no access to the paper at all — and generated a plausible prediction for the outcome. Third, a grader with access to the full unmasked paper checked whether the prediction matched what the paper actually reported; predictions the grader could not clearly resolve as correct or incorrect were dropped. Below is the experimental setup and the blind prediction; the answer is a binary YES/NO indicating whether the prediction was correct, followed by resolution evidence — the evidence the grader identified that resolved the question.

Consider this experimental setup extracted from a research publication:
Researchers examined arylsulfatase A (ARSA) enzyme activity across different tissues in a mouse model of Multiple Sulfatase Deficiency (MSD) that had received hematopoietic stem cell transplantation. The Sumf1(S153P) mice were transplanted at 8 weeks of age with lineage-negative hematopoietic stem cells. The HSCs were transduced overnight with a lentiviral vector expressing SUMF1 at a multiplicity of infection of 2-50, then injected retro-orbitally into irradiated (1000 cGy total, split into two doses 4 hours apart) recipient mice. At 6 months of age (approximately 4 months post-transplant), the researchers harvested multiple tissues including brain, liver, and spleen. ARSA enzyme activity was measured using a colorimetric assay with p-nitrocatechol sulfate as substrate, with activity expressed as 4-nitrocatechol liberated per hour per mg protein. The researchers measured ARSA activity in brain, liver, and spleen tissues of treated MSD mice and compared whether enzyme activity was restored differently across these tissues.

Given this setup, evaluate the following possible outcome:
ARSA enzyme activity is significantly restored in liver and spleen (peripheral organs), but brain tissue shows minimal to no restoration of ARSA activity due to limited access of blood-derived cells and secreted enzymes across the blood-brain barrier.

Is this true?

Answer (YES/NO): NO